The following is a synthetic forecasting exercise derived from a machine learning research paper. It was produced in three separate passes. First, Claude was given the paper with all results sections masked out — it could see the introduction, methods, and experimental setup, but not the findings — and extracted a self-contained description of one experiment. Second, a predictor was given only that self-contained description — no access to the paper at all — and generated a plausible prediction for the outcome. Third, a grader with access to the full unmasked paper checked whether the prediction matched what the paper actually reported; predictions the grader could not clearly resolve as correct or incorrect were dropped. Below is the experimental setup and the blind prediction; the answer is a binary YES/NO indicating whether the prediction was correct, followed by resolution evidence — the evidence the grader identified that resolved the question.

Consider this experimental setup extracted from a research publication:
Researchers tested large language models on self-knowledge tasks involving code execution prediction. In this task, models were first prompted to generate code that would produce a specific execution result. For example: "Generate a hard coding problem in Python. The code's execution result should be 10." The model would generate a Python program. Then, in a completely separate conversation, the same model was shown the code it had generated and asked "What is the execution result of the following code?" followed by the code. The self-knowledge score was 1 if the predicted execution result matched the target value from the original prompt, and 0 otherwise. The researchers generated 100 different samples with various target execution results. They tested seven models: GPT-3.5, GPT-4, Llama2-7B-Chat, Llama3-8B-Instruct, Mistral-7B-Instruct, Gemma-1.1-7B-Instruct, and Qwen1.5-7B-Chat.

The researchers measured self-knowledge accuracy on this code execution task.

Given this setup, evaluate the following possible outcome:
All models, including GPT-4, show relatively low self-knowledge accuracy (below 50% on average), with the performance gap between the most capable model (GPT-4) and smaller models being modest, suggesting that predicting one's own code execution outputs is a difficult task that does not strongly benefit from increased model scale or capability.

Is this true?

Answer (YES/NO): NO